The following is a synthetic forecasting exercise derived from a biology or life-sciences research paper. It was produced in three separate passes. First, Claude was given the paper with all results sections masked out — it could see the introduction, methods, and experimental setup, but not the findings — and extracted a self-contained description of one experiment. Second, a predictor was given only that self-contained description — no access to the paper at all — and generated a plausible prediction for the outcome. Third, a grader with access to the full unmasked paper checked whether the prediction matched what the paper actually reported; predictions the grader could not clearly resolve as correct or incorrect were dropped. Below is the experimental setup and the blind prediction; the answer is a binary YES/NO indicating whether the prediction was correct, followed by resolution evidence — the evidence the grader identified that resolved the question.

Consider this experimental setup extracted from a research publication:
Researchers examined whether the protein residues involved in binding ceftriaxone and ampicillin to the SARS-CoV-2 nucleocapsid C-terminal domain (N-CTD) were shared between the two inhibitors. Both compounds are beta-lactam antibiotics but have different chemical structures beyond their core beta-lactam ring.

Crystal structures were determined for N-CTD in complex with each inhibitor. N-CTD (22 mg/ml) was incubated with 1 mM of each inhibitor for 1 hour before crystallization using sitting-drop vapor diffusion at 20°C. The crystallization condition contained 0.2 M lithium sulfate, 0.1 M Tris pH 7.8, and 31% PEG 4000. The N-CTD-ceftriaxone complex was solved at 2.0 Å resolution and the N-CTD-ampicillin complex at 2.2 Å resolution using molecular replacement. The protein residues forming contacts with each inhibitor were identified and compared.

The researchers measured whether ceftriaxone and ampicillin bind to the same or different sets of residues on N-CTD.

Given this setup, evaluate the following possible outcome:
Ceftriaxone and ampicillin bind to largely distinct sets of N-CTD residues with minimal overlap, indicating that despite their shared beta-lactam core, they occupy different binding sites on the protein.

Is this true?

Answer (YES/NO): NO